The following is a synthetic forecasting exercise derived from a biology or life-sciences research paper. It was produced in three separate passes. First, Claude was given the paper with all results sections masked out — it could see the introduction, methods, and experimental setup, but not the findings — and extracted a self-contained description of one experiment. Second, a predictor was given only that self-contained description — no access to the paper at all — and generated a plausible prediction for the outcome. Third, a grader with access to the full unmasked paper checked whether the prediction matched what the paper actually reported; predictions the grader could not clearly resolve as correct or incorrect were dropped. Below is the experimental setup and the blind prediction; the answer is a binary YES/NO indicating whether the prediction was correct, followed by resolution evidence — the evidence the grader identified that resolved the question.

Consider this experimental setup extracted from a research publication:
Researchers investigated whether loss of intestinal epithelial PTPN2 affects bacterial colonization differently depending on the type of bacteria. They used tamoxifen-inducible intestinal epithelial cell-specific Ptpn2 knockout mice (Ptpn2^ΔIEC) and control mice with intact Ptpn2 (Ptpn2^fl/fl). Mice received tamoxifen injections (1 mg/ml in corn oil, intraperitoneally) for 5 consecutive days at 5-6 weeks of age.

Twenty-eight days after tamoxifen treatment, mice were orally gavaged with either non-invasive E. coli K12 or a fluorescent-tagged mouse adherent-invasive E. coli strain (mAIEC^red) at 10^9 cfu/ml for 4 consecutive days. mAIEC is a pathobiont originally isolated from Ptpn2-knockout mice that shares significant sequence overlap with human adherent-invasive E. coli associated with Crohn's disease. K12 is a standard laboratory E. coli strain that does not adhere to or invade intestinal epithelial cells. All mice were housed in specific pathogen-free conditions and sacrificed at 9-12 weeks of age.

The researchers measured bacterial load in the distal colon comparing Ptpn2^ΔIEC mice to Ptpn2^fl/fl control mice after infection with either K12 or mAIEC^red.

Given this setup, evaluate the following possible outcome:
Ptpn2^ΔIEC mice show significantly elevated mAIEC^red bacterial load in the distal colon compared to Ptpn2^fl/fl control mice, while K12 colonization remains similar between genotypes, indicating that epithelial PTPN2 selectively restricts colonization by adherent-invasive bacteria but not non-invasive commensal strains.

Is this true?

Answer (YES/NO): YES